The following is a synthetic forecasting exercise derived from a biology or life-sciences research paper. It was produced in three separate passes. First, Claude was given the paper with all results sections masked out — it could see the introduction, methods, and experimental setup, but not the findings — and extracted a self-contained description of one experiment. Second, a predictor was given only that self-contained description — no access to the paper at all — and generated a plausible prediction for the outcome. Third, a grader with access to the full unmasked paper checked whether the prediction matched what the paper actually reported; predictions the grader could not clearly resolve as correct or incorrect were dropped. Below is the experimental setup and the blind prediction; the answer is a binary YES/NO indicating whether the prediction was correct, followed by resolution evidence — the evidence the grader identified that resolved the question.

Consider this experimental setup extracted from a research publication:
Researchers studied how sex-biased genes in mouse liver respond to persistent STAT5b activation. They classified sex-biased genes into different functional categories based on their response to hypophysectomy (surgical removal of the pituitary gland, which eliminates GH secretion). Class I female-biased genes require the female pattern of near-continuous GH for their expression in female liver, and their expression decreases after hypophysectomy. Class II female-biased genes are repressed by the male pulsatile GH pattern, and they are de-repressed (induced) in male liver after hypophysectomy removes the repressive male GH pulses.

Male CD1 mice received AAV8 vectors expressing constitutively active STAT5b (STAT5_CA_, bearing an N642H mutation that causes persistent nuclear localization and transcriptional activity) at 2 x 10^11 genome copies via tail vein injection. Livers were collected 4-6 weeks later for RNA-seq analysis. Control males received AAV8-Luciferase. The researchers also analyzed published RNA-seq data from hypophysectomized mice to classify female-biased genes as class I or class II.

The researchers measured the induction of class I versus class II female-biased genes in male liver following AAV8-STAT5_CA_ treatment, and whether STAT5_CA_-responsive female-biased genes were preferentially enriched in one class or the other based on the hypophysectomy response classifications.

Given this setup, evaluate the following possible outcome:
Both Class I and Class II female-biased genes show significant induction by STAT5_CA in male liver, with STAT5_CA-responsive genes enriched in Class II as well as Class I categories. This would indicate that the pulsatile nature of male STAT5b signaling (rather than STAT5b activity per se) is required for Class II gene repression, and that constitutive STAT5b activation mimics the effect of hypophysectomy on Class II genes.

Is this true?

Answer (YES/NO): NO